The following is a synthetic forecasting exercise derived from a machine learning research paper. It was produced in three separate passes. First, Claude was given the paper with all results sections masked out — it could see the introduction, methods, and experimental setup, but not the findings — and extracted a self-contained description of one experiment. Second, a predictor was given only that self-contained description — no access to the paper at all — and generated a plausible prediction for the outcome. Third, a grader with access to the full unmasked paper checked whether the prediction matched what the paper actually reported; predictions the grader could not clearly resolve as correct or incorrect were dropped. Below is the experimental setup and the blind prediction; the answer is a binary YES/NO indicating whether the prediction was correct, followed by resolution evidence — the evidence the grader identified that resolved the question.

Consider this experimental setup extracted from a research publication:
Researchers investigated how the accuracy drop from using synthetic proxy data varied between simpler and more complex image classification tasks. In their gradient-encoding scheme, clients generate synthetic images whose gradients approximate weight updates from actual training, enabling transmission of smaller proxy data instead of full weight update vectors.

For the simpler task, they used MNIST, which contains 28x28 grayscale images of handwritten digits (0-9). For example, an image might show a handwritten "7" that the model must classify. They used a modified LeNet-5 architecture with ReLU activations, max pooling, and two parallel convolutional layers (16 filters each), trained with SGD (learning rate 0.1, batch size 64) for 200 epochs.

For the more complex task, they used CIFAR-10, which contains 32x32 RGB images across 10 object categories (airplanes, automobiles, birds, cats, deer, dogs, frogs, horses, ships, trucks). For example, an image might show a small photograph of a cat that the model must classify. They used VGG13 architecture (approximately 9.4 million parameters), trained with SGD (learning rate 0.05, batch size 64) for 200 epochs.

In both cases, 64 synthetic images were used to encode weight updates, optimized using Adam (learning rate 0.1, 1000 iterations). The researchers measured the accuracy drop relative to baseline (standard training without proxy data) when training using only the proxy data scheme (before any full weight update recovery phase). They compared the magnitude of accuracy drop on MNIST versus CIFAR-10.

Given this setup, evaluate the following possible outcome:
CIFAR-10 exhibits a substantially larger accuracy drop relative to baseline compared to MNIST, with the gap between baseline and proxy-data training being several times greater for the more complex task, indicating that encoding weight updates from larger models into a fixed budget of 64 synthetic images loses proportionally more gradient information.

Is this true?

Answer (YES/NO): YES